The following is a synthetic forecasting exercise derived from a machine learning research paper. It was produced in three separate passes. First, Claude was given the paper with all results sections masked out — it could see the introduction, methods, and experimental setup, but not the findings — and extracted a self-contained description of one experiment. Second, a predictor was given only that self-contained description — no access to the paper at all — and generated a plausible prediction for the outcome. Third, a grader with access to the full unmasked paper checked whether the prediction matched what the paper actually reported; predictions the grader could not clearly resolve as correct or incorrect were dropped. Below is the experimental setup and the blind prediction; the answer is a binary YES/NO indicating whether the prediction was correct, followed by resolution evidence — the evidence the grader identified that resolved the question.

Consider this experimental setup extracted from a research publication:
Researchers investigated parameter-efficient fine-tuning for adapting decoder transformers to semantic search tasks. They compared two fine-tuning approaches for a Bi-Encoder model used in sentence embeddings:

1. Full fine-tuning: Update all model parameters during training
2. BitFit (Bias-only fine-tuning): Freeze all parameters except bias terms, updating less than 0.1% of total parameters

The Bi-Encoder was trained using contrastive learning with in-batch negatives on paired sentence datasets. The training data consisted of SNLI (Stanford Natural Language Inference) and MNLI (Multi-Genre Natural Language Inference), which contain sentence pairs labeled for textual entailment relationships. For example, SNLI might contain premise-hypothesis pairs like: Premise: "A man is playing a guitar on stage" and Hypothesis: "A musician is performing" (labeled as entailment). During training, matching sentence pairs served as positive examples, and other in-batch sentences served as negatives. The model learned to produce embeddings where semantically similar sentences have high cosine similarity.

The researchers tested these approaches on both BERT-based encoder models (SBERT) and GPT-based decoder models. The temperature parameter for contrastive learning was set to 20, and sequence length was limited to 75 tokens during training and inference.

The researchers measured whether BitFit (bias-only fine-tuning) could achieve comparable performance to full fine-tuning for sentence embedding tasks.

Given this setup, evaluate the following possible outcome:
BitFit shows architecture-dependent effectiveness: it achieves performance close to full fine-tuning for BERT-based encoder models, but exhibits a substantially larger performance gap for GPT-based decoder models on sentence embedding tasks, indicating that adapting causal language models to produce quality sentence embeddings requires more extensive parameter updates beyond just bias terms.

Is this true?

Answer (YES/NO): NO